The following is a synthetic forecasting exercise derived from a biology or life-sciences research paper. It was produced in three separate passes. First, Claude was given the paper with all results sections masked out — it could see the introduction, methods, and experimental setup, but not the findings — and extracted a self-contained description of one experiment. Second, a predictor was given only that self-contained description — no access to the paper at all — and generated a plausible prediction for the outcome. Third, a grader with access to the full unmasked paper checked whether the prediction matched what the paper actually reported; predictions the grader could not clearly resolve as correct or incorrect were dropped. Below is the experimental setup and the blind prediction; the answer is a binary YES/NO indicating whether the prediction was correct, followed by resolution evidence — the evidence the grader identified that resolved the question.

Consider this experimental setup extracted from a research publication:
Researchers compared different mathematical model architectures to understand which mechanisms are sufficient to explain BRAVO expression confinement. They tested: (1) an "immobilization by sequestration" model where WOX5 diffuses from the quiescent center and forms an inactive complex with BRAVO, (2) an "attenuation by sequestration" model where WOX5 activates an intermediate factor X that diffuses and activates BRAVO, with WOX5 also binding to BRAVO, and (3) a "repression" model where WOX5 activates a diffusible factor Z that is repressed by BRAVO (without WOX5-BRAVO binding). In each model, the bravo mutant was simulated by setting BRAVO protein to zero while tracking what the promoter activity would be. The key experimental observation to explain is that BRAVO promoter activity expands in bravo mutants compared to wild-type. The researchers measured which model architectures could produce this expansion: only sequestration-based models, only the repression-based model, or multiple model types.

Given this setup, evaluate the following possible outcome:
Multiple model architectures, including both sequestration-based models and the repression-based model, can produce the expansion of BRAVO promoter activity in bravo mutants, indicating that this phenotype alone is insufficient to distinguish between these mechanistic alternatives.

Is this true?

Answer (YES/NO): YES